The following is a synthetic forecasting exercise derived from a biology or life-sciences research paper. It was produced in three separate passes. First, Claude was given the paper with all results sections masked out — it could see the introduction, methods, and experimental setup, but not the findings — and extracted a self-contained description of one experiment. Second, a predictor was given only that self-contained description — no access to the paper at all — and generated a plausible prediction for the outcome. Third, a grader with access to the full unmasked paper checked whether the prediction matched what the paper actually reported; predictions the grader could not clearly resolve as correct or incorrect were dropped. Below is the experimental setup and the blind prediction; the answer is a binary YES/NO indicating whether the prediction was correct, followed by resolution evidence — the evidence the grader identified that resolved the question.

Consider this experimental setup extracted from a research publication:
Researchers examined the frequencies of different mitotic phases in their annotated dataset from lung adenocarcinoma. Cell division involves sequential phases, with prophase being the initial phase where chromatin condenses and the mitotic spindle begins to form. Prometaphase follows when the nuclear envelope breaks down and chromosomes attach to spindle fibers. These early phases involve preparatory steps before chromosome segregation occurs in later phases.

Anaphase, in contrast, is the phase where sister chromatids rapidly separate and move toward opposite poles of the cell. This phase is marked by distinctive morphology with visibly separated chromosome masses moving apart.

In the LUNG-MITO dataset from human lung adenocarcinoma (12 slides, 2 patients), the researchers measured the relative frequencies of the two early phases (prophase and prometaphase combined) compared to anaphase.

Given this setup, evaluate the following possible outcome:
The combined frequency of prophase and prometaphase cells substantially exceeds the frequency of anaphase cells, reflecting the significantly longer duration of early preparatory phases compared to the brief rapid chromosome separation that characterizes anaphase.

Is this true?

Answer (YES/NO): YES